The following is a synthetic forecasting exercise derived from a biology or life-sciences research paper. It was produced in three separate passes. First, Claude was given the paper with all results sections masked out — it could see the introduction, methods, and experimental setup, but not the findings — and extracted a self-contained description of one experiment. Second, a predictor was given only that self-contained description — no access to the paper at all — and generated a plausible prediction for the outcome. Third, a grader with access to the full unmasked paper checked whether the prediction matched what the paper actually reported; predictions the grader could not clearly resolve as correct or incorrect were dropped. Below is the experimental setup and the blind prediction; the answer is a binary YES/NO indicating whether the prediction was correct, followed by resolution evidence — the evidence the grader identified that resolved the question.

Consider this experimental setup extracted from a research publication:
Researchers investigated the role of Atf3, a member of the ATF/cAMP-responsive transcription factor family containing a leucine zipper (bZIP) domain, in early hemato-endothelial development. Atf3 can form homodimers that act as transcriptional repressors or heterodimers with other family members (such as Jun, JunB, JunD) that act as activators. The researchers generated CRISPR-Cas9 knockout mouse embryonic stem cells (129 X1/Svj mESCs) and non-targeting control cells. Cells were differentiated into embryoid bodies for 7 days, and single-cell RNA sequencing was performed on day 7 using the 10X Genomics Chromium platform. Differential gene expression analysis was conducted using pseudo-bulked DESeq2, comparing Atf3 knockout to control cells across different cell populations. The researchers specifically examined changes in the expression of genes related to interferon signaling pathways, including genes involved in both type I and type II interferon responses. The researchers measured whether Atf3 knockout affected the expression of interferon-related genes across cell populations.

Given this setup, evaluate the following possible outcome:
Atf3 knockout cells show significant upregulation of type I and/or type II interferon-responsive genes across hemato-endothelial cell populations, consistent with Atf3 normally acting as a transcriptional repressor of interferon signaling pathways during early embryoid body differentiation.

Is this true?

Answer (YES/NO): YES